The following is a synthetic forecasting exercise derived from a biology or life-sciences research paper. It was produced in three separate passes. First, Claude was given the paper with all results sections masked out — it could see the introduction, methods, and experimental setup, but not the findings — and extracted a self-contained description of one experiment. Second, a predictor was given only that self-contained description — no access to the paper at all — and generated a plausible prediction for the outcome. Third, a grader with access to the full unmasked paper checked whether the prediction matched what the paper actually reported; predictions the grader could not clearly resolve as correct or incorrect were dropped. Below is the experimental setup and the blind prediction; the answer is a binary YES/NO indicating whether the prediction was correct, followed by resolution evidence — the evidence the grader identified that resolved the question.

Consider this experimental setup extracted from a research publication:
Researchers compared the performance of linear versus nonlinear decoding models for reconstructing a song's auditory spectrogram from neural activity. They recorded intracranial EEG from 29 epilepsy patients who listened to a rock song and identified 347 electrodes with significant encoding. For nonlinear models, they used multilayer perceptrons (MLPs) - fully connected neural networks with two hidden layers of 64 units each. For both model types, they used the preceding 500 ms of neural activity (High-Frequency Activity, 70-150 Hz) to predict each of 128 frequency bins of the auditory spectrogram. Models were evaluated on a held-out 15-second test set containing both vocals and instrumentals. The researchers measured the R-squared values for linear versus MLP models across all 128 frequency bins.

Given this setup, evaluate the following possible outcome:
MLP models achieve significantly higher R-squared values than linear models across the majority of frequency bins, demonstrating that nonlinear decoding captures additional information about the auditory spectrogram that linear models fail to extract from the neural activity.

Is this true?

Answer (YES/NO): YES